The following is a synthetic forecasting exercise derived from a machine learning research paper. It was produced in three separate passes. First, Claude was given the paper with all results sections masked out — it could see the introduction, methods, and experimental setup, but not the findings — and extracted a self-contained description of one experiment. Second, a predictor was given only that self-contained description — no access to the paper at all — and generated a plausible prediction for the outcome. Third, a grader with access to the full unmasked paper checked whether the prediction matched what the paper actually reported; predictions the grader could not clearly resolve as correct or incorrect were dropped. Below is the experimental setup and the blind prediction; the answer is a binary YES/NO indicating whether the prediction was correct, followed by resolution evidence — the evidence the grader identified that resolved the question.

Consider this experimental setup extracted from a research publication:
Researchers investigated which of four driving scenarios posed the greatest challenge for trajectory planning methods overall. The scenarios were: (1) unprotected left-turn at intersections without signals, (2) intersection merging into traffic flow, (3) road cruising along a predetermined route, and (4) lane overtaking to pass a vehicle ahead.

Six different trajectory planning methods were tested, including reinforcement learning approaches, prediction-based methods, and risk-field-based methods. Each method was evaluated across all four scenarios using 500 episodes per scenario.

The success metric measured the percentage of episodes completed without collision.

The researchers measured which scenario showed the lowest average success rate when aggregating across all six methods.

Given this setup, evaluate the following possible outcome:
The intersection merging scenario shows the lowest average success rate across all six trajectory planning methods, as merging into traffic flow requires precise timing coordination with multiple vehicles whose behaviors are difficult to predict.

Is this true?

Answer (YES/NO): YES